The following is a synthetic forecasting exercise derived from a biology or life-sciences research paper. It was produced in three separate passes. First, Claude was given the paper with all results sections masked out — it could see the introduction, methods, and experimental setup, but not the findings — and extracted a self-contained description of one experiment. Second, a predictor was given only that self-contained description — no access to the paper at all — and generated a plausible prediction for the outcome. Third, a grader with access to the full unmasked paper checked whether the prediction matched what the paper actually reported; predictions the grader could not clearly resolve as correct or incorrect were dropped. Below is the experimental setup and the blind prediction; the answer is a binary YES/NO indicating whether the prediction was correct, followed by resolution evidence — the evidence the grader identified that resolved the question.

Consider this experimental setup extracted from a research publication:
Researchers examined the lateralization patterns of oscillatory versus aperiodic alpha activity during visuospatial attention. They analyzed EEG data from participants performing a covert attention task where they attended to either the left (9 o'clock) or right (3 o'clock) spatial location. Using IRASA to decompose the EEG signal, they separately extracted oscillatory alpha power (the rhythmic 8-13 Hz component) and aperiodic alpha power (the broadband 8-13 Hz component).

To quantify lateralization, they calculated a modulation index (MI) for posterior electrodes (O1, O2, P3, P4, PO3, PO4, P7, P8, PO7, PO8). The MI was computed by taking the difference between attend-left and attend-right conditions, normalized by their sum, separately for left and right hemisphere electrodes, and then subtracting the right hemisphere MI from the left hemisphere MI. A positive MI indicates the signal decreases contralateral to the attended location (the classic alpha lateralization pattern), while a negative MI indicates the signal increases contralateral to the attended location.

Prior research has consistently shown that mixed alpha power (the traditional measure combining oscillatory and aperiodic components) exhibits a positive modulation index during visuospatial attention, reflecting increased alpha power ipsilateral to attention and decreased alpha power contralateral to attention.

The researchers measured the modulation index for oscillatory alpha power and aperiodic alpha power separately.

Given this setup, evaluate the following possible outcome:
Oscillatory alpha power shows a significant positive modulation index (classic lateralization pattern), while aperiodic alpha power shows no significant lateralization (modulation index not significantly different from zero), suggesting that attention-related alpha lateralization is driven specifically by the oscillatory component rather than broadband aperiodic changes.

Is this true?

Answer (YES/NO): NO